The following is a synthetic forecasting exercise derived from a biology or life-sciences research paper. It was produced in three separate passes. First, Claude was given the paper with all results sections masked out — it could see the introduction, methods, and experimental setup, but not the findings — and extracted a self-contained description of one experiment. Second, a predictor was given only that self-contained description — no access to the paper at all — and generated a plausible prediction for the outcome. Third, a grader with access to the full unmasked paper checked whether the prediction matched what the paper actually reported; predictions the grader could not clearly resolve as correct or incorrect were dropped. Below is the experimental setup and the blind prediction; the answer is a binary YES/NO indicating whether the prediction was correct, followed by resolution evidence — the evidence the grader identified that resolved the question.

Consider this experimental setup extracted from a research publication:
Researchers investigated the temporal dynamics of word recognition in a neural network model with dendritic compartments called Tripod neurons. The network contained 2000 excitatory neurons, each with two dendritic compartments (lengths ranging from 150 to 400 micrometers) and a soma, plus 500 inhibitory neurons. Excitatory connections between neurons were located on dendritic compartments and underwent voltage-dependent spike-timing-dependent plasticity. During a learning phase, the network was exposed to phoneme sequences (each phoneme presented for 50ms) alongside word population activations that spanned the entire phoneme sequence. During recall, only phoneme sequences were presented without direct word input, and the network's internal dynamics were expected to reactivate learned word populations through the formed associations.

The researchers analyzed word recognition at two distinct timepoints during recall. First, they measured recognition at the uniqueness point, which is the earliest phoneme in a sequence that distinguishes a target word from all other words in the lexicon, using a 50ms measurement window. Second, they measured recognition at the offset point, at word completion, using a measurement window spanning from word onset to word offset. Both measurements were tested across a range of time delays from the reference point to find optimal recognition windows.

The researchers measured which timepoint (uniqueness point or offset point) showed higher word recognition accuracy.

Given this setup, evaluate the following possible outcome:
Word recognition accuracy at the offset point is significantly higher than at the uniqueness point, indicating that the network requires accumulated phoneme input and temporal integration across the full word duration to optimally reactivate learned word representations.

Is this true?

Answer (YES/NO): NO